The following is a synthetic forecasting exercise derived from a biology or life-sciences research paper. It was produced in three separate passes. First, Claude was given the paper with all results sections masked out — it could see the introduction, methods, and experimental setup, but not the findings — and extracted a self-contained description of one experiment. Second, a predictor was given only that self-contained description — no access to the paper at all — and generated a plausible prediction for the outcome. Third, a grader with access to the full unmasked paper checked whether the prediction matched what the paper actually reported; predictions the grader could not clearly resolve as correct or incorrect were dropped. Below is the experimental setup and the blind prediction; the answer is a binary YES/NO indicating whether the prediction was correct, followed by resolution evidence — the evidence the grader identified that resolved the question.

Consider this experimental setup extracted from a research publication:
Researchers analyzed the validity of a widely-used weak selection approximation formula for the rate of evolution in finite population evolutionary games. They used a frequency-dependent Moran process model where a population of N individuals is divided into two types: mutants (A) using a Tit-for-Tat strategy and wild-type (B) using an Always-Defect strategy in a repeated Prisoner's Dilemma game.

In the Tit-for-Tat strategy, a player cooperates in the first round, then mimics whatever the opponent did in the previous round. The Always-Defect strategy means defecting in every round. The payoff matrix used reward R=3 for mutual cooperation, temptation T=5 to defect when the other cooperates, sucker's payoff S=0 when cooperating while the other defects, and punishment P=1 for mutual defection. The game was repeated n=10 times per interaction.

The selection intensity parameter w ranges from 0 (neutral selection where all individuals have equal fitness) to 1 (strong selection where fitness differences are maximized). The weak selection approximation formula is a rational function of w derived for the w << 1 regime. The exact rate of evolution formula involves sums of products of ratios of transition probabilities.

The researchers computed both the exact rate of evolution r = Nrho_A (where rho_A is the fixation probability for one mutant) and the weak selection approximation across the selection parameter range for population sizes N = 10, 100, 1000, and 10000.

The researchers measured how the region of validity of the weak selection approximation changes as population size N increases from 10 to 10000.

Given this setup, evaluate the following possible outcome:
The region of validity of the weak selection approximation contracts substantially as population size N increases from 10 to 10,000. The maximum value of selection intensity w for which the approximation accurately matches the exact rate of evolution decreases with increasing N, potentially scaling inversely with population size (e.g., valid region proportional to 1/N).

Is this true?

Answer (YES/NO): YES